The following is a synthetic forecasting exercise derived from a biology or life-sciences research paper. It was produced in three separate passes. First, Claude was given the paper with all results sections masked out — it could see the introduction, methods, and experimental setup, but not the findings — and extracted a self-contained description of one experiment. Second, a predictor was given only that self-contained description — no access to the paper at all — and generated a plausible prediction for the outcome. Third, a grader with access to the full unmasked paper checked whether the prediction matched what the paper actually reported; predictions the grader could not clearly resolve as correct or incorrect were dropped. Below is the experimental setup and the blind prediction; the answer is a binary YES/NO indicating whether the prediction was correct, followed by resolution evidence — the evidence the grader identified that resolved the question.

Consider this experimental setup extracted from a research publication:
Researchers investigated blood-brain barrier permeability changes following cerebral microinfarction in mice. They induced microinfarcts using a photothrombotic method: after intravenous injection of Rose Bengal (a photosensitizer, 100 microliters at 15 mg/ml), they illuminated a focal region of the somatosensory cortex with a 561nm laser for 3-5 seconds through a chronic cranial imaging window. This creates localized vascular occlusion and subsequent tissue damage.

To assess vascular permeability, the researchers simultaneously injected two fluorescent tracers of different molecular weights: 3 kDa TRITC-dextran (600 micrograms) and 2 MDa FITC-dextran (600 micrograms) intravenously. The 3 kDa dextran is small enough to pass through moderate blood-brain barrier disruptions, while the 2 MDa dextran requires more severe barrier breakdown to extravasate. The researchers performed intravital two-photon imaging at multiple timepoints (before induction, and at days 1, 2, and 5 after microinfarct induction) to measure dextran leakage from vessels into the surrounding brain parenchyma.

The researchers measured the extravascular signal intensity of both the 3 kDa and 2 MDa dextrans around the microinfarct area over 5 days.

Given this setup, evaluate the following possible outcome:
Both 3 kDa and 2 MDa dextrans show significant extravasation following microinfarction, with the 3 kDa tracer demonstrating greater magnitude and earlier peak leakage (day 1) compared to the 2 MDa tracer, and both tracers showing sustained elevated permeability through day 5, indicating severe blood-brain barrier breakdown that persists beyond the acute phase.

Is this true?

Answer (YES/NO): NO